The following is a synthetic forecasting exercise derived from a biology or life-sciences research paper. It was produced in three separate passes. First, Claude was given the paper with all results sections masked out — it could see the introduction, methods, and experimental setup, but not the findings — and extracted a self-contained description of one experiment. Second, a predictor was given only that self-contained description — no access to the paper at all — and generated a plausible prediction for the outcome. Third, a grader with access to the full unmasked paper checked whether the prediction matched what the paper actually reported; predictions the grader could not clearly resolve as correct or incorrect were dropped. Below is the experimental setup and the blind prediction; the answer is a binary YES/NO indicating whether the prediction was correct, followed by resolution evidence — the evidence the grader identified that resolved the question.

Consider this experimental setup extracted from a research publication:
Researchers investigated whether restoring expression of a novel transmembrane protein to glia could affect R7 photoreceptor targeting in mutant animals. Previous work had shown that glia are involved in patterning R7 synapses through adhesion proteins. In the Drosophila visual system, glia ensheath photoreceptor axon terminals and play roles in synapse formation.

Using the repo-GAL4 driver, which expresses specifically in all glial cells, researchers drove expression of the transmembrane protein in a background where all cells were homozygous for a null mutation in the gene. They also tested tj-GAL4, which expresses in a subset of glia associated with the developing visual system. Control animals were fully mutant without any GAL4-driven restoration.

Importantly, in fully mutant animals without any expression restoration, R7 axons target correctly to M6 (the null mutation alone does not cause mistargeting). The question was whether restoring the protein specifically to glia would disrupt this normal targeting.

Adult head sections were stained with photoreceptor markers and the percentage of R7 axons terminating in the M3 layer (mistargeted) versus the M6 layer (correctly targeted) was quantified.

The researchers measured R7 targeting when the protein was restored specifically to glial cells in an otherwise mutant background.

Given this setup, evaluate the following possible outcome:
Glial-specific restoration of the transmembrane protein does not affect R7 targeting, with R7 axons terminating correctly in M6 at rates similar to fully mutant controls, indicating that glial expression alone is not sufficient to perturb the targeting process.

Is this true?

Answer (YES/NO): YES